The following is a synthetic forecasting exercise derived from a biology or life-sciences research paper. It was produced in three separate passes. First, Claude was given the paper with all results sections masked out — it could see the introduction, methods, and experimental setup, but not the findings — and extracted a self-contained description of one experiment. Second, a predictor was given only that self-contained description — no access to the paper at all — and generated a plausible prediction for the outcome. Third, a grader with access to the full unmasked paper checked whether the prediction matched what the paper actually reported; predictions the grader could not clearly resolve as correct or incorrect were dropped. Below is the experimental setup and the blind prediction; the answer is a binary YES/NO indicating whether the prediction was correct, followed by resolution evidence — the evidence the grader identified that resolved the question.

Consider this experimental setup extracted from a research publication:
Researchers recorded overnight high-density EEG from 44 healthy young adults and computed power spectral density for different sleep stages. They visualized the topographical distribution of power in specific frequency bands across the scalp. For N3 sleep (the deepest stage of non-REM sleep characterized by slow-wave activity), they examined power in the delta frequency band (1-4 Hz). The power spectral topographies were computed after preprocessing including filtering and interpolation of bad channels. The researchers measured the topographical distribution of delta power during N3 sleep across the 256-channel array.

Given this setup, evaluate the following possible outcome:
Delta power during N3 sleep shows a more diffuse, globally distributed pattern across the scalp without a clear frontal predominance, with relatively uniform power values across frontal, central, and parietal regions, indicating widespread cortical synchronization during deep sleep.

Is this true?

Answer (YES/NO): NO